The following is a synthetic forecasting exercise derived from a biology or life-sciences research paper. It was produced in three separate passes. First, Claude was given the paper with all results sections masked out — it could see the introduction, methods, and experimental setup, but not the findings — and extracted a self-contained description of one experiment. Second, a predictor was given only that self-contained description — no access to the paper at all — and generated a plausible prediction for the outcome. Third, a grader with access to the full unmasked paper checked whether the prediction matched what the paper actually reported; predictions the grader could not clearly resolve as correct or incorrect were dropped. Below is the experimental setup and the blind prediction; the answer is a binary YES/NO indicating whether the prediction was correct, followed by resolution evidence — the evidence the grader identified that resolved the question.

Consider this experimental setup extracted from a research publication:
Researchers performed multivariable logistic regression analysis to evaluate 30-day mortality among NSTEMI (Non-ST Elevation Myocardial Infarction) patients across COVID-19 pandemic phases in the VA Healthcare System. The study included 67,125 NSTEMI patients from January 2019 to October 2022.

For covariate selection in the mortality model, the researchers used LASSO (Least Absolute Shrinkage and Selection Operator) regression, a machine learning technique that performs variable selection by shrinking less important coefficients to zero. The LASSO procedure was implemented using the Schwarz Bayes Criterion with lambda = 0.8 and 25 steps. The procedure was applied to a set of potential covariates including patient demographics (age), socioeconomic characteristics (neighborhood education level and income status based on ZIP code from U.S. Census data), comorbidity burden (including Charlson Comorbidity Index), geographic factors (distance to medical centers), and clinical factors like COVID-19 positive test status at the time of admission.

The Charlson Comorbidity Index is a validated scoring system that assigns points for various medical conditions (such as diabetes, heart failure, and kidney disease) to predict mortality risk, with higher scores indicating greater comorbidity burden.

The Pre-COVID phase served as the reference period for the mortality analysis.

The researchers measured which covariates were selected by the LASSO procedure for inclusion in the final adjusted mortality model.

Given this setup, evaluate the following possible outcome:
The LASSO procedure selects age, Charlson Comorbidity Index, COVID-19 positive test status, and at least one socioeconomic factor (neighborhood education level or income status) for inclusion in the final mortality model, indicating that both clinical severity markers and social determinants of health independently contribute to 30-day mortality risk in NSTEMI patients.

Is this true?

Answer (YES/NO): NO